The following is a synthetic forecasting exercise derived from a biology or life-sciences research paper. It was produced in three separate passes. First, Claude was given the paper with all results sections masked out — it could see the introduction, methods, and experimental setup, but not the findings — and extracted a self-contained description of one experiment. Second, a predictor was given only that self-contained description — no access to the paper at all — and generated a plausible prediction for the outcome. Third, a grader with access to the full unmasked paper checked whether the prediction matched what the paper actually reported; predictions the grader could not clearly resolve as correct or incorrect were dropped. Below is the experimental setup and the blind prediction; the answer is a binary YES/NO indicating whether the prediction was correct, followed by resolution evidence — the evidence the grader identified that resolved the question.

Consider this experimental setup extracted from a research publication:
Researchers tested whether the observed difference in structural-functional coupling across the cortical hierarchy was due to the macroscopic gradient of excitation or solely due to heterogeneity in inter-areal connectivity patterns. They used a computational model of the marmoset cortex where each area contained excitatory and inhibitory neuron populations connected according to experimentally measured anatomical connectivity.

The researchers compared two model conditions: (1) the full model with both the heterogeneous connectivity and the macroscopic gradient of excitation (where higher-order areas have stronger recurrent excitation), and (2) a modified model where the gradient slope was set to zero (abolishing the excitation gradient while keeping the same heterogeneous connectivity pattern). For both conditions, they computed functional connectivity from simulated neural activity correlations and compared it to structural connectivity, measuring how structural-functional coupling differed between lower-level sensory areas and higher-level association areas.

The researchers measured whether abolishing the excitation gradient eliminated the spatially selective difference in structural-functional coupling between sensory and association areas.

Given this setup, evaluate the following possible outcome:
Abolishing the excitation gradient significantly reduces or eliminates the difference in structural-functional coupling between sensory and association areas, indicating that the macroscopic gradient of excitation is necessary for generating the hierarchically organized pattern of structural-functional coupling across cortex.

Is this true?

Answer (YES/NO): YES